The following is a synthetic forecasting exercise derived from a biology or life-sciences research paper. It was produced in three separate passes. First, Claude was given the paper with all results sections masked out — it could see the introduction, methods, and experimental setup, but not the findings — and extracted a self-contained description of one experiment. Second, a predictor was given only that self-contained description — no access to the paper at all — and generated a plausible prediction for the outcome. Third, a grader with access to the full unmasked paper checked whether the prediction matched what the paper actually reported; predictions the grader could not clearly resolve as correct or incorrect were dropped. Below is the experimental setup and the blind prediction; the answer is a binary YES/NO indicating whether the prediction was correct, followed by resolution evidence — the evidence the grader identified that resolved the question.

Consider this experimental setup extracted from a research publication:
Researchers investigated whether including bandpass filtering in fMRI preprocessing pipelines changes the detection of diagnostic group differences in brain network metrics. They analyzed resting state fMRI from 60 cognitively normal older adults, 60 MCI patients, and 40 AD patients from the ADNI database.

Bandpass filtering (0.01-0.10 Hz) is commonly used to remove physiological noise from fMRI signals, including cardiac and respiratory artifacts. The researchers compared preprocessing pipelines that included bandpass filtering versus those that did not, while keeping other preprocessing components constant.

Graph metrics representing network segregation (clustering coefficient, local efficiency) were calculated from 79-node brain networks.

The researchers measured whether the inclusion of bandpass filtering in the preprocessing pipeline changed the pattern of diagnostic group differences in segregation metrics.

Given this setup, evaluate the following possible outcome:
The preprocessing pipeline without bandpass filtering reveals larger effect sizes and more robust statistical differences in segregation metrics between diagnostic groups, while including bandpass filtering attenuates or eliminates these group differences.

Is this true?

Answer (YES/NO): NO